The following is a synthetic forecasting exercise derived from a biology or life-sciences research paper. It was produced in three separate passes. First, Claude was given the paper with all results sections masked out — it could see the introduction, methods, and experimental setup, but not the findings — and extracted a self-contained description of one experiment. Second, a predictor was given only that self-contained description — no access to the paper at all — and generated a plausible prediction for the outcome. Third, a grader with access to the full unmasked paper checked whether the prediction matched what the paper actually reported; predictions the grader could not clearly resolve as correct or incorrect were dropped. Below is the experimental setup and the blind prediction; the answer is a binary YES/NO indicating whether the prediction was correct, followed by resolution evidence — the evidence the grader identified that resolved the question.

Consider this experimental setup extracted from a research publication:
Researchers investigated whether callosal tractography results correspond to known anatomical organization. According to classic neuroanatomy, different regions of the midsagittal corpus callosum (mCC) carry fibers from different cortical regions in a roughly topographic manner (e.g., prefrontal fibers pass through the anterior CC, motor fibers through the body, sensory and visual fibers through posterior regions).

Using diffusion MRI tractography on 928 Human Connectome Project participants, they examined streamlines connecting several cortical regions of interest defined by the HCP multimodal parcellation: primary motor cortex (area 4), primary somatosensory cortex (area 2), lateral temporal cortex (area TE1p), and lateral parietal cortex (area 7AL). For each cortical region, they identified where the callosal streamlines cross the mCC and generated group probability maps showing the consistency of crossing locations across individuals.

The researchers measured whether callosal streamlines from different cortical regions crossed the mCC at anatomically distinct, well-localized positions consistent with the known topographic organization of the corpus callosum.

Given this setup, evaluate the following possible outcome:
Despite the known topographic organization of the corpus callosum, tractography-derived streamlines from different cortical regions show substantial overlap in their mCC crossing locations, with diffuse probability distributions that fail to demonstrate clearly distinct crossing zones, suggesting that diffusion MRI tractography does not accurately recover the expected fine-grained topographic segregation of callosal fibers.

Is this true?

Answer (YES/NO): NO